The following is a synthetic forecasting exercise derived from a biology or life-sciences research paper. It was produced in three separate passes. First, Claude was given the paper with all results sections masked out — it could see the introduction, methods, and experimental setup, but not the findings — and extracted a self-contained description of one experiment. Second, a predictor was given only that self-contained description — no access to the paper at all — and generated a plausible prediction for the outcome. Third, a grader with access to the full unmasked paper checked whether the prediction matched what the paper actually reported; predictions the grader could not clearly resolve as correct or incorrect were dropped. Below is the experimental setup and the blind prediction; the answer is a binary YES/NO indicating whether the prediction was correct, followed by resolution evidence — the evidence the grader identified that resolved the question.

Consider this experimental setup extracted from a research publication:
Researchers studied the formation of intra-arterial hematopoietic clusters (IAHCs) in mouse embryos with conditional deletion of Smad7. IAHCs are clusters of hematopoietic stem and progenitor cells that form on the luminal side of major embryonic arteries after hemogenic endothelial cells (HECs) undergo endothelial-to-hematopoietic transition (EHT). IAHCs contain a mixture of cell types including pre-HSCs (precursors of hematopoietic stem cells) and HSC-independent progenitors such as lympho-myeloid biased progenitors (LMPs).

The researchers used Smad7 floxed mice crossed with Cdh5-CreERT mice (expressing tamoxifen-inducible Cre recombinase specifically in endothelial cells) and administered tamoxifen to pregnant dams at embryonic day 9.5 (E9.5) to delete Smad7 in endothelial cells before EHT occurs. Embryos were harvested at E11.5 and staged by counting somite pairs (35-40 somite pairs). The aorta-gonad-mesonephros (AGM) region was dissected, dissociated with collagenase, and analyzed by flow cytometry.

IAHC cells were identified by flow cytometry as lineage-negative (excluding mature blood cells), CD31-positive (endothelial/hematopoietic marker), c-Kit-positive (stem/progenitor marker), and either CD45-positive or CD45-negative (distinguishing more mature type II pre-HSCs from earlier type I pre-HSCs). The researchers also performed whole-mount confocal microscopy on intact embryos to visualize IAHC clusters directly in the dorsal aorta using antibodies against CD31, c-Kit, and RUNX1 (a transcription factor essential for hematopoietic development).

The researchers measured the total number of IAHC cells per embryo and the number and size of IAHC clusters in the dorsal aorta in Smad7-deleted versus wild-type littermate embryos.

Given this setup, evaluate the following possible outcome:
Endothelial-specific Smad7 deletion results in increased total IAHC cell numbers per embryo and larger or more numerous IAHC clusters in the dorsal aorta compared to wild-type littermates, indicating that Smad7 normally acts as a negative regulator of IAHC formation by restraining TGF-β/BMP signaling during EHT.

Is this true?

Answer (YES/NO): NO